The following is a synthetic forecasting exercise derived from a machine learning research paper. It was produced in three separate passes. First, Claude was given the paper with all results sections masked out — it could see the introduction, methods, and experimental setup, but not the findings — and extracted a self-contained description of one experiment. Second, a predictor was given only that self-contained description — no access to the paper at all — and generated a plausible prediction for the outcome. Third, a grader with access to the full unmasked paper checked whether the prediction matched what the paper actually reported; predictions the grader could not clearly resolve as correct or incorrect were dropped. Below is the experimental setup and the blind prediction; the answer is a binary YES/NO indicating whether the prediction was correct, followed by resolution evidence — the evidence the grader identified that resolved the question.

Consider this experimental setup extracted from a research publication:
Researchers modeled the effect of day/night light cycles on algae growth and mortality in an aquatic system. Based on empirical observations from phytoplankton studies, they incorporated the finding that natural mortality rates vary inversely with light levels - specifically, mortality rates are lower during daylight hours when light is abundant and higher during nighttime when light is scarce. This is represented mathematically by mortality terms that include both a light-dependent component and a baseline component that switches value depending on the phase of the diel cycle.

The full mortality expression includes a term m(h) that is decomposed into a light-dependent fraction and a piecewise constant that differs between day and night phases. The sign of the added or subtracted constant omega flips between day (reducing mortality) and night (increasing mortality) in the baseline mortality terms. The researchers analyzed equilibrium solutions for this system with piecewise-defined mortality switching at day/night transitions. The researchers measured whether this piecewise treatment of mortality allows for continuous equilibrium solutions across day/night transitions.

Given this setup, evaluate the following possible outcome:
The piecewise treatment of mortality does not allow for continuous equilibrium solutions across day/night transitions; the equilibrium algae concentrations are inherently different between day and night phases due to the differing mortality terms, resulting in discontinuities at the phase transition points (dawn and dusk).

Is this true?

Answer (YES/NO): NO